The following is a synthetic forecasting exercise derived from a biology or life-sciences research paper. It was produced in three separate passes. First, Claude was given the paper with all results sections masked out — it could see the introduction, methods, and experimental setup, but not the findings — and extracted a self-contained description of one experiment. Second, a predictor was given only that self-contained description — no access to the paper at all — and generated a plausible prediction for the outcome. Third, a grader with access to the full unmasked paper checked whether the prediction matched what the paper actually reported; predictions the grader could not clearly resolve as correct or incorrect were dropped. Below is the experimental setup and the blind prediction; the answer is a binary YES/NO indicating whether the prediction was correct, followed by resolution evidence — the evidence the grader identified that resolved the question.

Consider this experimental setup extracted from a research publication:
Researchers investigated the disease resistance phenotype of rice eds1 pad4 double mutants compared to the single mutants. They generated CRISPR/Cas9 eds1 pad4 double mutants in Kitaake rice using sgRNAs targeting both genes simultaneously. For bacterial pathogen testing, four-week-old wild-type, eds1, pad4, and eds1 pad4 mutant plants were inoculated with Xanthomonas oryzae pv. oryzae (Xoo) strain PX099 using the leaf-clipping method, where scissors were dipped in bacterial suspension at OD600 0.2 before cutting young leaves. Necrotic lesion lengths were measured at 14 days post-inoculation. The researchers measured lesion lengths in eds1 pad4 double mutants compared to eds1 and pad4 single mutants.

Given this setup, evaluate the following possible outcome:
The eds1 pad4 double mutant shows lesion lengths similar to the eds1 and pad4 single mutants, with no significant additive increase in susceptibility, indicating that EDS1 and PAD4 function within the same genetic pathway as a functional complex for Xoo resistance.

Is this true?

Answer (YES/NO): NO